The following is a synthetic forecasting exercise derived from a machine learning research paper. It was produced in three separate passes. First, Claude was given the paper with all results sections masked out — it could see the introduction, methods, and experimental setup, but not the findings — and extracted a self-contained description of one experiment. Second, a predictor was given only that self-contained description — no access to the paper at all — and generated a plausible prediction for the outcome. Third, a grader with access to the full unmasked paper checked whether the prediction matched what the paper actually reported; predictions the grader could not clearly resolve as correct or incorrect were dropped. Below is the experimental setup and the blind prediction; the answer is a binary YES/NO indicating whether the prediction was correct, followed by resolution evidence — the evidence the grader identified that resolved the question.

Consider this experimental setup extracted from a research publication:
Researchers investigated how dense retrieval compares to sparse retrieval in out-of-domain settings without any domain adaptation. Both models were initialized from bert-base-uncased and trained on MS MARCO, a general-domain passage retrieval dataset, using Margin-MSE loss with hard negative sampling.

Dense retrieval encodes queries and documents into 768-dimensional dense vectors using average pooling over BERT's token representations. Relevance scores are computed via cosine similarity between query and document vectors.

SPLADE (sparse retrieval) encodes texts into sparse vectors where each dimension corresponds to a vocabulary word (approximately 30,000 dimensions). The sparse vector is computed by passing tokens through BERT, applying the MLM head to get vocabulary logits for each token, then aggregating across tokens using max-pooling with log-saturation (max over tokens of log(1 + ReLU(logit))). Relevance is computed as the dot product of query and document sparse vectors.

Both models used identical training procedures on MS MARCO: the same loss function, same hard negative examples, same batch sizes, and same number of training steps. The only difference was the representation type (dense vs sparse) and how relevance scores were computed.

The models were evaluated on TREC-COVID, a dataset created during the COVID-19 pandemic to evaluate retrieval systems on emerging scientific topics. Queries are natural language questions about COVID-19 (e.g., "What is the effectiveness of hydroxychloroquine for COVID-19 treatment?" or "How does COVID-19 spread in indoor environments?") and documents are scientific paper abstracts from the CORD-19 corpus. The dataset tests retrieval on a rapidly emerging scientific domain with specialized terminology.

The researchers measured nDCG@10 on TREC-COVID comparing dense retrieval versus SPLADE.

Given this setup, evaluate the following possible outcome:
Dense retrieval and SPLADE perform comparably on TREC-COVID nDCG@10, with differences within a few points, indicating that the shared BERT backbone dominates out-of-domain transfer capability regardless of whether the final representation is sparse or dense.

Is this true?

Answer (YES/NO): NO